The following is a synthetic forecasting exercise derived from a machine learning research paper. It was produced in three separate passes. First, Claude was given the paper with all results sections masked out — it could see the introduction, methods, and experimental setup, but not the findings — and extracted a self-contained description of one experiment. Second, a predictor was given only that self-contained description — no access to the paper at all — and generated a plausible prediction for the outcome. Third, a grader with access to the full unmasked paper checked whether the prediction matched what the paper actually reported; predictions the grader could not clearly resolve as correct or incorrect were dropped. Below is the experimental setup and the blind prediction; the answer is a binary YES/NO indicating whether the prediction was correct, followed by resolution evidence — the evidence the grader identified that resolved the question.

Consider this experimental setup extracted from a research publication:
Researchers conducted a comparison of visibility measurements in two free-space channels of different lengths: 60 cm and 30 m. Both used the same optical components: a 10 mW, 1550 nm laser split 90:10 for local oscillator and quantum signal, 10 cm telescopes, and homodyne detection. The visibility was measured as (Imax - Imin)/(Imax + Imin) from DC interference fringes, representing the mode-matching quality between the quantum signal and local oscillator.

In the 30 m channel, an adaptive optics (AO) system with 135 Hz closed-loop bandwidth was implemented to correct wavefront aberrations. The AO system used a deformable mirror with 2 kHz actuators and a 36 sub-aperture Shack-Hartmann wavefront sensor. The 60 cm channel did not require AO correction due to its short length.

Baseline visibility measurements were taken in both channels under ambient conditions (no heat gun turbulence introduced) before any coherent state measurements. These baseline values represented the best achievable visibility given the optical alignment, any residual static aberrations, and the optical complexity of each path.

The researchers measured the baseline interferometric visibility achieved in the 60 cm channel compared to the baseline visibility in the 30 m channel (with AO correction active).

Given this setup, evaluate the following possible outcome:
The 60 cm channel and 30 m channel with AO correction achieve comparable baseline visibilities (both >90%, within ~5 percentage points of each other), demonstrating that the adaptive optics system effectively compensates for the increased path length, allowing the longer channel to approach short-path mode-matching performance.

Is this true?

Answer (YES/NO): NO